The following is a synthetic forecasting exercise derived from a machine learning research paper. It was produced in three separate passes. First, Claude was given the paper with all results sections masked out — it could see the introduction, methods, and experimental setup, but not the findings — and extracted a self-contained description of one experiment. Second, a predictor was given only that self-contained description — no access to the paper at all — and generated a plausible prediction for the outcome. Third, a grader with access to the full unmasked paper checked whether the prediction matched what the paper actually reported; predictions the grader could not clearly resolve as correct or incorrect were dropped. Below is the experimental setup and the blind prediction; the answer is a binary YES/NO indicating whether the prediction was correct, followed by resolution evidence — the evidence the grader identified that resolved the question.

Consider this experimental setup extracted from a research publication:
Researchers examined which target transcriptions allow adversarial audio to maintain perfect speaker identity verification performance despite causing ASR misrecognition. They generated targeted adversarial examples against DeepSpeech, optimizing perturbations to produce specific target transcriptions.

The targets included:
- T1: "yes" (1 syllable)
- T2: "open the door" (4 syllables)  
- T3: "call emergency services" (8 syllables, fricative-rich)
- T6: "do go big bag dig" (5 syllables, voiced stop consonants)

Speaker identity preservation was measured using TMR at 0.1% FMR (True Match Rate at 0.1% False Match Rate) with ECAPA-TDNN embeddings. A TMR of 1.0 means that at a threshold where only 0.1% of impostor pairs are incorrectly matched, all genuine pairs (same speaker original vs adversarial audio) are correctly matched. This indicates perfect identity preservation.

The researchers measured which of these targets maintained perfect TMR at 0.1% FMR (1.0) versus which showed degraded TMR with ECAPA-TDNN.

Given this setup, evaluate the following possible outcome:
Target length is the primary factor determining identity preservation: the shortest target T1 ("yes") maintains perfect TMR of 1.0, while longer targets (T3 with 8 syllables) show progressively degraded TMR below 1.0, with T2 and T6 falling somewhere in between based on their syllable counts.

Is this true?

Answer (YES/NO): NO